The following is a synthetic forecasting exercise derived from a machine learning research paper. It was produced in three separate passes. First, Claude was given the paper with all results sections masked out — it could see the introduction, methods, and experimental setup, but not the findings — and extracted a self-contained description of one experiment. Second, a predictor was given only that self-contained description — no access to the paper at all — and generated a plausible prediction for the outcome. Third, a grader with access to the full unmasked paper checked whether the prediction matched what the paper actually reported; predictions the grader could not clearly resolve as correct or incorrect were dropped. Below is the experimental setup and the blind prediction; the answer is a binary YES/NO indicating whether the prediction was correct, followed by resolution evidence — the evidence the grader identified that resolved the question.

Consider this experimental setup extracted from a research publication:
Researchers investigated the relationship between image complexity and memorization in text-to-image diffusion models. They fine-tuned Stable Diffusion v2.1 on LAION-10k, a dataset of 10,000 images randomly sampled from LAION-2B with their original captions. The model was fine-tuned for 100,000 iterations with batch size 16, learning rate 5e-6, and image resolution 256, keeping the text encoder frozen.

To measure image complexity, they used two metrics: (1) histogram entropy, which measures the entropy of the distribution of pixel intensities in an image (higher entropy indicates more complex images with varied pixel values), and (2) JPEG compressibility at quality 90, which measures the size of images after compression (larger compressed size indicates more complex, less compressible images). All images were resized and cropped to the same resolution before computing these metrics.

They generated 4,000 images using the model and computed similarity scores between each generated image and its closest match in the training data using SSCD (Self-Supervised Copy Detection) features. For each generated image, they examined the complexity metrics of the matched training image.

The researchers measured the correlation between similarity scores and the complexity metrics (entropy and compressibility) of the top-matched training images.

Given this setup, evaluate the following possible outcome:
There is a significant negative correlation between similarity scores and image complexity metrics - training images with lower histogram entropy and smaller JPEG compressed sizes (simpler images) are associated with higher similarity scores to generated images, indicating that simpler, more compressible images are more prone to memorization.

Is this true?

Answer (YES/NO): YES